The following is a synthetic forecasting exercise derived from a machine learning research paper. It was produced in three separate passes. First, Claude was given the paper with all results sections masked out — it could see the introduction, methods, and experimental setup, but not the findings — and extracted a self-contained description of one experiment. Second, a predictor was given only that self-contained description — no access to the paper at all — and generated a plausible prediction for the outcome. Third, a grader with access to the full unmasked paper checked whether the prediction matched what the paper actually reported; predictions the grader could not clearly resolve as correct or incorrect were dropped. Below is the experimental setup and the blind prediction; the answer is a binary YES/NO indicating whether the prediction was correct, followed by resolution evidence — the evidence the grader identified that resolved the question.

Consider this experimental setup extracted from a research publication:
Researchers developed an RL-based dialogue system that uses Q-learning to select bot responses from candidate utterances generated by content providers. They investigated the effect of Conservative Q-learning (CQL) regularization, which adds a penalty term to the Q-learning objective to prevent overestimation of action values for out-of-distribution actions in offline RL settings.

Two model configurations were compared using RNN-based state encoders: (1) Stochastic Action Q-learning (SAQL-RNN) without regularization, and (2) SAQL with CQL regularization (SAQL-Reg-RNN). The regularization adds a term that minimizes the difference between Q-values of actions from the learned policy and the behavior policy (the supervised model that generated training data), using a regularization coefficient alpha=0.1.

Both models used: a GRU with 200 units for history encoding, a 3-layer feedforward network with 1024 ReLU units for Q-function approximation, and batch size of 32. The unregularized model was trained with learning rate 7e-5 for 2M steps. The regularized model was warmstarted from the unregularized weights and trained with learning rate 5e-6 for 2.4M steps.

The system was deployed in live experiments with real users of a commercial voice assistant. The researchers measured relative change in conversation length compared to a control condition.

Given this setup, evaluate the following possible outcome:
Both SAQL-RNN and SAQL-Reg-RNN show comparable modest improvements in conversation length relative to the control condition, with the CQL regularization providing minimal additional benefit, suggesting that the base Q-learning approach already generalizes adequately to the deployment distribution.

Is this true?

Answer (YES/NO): NO